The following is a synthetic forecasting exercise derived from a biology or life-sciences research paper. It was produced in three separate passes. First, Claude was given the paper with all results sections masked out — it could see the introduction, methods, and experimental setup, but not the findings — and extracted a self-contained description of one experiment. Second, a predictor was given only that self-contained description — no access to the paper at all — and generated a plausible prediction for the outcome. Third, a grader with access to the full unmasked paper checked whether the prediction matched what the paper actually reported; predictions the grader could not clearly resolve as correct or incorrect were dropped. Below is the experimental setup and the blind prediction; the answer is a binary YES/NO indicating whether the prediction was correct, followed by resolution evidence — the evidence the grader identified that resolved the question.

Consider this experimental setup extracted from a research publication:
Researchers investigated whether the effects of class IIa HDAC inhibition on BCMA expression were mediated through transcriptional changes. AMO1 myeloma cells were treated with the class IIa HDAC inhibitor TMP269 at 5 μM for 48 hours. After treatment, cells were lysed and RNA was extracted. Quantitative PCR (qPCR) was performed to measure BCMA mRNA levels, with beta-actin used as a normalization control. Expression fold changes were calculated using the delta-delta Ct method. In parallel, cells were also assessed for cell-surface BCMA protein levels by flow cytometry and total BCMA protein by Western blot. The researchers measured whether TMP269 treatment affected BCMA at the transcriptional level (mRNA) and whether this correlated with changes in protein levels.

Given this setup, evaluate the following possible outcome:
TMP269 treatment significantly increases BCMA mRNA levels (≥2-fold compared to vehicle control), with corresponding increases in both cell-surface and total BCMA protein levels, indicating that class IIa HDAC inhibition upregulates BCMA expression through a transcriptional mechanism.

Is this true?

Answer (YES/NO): YES